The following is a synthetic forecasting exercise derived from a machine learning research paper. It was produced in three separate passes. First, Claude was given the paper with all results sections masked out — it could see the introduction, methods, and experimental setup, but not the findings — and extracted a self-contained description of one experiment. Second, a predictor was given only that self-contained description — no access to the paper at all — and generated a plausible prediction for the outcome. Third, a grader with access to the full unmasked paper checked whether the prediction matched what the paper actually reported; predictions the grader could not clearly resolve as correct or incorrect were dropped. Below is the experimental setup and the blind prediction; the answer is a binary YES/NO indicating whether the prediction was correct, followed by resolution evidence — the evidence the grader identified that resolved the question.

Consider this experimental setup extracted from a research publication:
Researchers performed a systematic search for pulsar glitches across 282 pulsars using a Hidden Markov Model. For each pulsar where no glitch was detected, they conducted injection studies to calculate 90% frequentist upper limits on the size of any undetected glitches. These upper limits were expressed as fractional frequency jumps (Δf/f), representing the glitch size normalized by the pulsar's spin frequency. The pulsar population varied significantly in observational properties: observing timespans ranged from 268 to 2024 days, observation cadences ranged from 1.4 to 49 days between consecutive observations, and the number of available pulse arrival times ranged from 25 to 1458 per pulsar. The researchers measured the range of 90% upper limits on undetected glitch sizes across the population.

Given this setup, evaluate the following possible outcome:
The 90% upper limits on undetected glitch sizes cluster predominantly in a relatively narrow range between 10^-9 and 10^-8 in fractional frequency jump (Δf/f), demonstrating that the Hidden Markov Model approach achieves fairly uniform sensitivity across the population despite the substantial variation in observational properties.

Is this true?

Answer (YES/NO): NO